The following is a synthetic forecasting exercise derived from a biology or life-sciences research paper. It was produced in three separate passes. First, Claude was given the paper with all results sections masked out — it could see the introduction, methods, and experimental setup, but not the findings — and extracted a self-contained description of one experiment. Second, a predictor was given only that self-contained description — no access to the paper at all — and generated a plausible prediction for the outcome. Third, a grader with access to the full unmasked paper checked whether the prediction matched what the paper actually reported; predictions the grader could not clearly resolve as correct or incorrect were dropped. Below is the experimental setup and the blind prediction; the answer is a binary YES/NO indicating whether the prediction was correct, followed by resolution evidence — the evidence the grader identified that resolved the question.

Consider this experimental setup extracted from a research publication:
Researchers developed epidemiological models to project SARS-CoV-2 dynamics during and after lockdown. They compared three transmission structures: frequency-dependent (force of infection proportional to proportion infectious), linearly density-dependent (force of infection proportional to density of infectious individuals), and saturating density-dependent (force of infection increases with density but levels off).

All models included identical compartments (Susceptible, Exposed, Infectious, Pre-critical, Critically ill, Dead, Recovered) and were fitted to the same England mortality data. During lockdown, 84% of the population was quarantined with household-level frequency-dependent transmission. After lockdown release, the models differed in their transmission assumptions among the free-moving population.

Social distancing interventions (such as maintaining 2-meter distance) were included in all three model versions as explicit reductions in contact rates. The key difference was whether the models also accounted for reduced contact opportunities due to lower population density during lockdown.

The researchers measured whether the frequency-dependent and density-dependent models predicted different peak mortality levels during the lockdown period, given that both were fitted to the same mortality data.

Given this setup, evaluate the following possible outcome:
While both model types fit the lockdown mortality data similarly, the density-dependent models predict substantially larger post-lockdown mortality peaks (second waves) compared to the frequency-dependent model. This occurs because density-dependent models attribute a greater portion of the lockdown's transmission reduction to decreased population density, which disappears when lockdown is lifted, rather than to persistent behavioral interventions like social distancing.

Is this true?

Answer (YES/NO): NO